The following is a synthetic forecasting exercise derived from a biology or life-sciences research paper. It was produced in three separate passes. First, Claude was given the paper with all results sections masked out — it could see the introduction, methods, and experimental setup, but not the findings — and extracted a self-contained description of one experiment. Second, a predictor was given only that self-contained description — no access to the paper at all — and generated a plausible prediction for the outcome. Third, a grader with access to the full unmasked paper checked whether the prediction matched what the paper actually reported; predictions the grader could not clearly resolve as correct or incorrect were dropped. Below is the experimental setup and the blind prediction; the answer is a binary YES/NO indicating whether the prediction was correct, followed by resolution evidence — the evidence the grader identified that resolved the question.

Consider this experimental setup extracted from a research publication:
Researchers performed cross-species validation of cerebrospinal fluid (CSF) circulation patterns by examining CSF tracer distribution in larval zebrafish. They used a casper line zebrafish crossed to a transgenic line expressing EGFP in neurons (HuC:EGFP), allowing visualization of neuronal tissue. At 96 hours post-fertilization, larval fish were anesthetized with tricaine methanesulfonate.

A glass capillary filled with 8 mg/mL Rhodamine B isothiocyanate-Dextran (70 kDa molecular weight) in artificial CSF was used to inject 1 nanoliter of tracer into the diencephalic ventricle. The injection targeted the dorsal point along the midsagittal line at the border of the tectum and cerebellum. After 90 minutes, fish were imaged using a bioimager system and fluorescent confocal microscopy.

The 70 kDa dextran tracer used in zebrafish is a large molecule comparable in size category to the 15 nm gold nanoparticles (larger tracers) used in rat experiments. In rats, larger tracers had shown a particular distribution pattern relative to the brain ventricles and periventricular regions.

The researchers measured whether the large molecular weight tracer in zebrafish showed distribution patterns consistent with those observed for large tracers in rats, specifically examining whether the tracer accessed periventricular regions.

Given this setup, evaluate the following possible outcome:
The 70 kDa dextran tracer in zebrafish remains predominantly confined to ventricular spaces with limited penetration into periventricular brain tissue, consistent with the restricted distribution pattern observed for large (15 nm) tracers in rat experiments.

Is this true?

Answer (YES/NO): NO